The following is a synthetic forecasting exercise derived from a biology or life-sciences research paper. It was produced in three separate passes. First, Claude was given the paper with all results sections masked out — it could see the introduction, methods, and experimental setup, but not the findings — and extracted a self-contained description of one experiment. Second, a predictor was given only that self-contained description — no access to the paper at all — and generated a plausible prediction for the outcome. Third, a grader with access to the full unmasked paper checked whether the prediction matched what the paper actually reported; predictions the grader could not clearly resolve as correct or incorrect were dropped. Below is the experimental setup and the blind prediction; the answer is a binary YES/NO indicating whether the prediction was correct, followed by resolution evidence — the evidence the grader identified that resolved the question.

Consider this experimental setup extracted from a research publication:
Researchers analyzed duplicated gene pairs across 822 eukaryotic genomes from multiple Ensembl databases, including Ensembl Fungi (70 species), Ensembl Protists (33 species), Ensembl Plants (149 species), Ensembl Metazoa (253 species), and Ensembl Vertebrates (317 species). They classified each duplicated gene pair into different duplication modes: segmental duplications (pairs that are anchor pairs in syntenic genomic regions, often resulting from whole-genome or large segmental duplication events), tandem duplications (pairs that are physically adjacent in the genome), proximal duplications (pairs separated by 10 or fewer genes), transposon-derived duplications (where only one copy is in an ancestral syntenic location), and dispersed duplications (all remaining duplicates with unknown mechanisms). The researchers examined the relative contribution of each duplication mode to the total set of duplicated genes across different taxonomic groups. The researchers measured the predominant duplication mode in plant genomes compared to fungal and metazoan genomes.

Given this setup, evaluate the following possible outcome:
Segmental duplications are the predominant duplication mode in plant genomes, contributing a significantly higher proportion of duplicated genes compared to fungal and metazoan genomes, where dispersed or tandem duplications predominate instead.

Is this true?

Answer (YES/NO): YES